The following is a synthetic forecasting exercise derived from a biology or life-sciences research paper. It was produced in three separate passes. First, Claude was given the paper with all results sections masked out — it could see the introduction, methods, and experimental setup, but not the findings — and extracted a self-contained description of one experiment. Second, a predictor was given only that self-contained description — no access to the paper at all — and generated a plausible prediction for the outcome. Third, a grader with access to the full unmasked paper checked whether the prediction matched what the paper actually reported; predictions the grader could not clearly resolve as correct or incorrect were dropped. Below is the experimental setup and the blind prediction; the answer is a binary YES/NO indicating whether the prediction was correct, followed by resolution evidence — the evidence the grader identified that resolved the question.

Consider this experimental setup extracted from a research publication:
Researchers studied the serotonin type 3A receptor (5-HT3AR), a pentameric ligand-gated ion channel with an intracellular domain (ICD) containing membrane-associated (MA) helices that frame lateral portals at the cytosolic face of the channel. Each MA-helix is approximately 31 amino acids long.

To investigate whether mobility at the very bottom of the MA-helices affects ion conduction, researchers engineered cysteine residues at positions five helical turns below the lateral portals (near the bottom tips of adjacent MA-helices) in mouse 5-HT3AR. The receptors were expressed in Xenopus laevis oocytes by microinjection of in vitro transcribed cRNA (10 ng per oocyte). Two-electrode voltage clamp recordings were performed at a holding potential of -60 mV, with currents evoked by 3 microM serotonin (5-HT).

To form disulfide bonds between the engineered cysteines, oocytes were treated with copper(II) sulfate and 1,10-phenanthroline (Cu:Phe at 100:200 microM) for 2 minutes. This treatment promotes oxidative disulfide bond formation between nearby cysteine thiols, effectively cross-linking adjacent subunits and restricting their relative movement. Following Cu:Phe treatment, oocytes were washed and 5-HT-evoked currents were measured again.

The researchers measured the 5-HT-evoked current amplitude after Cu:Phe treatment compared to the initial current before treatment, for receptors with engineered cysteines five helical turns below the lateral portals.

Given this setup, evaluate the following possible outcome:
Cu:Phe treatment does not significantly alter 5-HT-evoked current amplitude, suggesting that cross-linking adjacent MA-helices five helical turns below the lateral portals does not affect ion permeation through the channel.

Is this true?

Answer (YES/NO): YES